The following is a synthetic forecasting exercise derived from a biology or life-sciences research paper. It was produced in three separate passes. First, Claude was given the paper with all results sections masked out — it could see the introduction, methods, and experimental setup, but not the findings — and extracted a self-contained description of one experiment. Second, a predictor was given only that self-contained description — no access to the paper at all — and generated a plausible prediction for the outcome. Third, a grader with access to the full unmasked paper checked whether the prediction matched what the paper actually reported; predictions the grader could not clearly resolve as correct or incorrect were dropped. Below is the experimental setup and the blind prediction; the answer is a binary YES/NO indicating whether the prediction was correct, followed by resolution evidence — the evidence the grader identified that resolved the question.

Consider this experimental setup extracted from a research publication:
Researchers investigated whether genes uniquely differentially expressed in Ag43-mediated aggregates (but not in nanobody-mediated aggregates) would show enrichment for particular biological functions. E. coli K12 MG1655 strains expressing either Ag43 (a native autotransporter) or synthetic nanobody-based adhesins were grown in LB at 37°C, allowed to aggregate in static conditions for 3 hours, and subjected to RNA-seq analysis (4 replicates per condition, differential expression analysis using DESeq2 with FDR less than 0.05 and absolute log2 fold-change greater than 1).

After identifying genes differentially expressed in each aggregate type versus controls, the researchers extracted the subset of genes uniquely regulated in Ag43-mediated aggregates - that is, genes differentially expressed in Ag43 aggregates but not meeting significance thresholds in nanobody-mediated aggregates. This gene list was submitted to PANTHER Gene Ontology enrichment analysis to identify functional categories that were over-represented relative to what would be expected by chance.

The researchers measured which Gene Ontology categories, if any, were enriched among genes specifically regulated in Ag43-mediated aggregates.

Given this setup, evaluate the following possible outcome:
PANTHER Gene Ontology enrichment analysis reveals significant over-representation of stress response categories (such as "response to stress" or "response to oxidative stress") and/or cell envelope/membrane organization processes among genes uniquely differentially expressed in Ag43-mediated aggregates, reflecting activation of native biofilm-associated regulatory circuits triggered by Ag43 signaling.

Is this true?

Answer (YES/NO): NO